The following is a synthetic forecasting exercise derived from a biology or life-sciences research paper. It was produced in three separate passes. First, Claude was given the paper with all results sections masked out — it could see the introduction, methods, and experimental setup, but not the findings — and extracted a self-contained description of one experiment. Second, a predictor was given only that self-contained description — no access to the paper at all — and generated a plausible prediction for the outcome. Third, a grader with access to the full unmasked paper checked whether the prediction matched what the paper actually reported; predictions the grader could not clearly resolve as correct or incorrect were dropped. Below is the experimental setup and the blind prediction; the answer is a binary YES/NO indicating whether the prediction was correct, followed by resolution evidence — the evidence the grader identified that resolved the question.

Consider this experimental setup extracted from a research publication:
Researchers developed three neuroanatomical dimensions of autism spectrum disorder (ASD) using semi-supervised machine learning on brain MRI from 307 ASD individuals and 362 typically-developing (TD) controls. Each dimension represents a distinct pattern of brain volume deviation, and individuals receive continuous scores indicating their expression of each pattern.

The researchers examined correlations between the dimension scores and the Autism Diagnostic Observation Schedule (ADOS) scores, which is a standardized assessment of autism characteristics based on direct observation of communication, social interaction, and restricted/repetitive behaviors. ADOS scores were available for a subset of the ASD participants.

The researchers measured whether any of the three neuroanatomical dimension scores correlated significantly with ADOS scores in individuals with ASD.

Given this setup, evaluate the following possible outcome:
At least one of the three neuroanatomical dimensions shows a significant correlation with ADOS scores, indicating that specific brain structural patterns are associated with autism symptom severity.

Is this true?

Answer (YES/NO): NO